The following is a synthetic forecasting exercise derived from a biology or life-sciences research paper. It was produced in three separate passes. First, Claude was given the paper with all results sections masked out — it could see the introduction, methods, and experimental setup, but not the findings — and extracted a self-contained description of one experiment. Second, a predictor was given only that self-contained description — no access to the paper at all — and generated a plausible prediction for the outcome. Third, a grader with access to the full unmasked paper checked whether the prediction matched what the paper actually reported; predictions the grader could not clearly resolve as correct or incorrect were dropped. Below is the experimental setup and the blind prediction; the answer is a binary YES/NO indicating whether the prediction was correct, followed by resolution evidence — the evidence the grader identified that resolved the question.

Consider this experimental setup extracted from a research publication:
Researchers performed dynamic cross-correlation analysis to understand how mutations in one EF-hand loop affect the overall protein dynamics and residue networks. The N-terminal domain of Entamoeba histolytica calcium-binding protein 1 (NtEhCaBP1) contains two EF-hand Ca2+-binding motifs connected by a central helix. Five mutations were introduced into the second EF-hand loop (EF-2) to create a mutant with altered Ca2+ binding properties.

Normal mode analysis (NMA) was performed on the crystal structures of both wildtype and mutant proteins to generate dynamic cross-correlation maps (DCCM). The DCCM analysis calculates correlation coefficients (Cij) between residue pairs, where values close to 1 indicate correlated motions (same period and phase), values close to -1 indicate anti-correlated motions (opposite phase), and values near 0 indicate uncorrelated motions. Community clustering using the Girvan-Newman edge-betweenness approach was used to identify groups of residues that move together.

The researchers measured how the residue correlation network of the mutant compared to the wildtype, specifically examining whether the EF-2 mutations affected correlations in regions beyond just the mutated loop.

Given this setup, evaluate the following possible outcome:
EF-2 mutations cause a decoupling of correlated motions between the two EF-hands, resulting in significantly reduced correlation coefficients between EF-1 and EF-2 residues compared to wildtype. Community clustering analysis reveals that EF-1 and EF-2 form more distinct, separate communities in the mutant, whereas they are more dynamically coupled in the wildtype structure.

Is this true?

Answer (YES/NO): NO